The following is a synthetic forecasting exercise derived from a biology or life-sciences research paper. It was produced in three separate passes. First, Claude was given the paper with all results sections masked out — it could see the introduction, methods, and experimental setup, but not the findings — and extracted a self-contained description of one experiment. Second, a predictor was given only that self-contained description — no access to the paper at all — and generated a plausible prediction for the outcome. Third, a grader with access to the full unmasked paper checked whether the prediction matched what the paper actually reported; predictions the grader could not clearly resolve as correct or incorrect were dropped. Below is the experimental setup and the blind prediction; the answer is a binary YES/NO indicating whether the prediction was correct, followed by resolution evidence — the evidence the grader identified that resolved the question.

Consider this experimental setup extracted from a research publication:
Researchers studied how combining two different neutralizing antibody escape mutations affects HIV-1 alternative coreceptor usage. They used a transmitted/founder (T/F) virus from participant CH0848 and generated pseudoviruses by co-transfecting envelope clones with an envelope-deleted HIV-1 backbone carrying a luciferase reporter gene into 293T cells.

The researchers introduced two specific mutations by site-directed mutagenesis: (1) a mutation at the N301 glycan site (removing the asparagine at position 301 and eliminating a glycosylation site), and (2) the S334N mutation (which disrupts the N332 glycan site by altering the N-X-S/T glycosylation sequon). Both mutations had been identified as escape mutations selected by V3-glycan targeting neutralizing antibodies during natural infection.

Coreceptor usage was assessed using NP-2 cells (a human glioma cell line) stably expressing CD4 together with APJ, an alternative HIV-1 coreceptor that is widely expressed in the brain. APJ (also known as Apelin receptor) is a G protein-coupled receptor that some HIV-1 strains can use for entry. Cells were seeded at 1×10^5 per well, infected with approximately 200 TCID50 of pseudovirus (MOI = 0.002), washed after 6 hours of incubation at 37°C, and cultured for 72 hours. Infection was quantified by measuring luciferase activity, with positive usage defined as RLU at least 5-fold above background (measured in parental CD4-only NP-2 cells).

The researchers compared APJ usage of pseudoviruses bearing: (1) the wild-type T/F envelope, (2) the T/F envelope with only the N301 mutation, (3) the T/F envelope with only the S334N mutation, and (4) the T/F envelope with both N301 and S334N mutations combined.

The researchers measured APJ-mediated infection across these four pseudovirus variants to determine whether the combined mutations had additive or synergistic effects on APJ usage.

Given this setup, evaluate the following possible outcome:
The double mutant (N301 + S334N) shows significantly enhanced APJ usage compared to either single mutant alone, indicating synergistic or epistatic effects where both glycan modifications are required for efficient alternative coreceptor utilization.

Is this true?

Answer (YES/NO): YES